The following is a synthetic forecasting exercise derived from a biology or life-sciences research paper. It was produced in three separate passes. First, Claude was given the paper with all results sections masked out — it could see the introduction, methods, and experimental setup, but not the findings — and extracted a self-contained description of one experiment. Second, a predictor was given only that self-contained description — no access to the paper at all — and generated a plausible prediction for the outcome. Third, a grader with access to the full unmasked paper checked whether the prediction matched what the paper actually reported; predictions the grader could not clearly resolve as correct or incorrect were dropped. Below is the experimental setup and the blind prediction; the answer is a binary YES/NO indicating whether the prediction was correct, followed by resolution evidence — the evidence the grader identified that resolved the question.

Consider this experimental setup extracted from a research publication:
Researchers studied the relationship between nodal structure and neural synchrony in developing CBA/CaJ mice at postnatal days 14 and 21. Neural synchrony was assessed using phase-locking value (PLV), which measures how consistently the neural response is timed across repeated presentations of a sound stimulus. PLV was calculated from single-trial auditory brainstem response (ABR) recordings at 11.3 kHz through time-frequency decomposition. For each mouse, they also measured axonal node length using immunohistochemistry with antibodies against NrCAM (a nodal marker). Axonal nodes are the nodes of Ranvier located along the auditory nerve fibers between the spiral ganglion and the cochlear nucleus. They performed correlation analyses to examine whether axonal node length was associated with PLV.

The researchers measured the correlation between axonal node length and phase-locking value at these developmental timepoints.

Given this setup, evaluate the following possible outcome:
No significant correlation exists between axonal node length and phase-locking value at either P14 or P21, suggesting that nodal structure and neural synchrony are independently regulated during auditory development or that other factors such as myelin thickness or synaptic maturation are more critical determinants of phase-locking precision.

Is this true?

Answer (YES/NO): NO